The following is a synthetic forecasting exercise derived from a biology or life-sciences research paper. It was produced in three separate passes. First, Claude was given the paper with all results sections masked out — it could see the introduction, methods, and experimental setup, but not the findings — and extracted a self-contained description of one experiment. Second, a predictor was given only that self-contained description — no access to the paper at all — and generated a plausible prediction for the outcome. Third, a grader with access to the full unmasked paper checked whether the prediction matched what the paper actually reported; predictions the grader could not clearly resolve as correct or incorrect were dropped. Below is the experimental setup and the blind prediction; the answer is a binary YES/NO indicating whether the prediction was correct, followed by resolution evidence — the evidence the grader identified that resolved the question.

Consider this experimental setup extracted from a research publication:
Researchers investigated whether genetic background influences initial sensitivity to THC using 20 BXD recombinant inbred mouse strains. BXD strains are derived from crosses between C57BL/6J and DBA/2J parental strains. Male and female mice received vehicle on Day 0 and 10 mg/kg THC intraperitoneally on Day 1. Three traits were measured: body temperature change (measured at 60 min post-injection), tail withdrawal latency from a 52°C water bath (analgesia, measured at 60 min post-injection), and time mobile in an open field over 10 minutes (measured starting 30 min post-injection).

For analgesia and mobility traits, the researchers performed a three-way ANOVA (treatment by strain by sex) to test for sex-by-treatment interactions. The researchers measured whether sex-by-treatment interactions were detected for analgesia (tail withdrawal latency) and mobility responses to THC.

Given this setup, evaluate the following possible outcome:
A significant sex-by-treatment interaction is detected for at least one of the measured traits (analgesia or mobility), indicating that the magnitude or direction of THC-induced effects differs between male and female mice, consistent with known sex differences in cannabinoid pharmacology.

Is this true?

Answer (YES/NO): NO